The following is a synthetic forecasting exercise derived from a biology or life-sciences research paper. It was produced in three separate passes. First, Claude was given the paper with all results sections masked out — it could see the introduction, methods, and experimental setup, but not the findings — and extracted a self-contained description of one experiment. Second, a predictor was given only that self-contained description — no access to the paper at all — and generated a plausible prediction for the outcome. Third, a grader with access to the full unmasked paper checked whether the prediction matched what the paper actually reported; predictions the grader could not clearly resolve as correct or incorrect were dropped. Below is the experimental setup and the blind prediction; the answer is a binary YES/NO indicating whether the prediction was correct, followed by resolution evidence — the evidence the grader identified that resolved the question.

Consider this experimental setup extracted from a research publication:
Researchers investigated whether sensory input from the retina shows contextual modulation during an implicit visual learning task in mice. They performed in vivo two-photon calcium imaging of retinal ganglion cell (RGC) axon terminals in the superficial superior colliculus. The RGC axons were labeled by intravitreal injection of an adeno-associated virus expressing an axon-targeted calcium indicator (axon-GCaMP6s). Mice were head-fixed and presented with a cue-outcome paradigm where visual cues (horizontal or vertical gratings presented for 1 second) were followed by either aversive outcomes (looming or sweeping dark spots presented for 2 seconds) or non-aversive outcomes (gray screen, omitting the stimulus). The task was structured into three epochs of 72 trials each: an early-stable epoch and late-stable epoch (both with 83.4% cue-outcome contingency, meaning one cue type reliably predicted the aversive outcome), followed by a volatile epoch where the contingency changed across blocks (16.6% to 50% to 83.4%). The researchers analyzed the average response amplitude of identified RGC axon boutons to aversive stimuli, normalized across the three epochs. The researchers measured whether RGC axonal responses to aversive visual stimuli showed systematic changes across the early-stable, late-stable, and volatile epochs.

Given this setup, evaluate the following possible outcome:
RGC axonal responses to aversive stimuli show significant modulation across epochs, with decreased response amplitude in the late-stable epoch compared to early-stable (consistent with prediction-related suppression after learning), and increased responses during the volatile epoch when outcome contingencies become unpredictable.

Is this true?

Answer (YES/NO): NO